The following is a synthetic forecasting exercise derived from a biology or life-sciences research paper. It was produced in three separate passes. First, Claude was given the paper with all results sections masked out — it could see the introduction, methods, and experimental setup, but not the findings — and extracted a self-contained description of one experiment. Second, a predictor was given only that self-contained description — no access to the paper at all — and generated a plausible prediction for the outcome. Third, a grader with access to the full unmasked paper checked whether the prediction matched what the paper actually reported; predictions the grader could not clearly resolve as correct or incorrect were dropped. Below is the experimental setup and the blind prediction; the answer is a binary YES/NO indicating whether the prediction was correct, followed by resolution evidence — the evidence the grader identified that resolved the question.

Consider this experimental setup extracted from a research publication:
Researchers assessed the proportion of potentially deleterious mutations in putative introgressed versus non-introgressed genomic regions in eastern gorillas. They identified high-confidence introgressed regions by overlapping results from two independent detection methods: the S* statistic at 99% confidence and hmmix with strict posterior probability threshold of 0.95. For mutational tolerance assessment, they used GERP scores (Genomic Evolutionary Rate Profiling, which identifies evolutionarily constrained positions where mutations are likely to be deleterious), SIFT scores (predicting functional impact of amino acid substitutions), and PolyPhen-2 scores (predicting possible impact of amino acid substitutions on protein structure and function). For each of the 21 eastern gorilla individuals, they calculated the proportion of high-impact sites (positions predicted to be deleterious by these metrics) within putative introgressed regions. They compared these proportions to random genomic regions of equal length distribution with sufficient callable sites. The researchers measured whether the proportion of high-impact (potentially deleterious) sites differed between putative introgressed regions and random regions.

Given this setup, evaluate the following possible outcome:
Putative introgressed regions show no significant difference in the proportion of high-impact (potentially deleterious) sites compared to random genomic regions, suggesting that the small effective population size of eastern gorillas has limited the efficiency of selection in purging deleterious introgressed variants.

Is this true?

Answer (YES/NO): YES